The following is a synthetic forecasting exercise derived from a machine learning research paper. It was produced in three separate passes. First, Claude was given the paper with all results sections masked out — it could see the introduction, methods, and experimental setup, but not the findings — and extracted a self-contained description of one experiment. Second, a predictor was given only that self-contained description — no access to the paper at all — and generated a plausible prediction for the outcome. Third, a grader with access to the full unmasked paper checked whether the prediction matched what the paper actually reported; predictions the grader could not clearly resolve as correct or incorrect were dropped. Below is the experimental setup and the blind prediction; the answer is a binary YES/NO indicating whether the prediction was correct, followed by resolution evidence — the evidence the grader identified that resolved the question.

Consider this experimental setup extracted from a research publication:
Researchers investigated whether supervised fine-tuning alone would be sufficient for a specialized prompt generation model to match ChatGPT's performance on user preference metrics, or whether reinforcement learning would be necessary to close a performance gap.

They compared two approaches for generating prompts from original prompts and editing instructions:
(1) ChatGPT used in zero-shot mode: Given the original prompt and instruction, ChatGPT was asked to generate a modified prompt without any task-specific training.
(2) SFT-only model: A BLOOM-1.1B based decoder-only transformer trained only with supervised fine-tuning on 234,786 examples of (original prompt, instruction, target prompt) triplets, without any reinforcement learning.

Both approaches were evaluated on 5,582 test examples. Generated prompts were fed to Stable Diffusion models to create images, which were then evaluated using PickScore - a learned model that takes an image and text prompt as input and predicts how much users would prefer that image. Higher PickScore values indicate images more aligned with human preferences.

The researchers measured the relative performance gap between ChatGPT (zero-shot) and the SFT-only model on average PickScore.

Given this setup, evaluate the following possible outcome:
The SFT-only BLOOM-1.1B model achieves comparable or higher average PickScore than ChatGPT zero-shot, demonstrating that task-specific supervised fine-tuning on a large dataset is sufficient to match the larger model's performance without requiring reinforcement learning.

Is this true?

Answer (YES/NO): YES